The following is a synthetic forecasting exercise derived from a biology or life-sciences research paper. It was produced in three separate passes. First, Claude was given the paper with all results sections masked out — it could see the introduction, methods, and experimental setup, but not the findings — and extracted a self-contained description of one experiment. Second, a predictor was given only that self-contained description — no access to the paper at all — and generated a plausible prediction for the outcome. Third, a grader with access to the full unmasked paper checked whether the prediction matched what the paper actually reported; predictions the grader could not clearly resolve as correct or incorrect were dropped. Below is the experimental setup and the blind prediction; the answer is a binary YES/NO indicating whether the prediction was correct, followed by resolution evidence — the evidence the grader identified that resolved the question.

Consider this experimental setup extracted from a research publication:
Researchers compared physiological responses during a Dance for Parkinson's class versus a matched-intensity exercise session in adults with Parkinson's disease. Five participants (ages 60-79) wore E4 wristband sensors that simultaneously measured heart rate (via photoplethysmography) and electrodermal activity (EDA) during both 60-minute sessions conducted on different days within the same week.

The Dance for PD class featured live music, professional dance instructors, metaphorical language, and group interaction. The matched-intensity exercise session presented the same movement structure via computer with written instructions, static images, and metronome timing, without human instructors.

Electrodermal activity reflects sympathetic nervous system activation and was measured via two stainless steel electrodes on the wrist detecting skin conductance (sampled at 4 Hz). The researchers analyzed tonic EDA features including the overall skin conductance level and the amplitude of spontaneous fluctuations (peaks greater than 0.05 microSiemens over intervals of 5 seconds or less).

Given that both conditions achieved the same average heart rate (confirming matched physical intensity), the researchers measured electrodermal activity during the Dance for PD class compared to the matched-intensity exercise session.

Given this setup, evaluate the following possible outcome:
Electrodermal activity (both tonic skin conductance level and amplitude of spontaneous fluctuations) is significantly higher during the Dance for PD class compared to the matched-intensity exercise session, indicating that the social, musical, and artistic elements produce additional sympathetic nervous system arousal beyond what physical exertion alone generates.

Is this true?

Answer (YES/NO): YES